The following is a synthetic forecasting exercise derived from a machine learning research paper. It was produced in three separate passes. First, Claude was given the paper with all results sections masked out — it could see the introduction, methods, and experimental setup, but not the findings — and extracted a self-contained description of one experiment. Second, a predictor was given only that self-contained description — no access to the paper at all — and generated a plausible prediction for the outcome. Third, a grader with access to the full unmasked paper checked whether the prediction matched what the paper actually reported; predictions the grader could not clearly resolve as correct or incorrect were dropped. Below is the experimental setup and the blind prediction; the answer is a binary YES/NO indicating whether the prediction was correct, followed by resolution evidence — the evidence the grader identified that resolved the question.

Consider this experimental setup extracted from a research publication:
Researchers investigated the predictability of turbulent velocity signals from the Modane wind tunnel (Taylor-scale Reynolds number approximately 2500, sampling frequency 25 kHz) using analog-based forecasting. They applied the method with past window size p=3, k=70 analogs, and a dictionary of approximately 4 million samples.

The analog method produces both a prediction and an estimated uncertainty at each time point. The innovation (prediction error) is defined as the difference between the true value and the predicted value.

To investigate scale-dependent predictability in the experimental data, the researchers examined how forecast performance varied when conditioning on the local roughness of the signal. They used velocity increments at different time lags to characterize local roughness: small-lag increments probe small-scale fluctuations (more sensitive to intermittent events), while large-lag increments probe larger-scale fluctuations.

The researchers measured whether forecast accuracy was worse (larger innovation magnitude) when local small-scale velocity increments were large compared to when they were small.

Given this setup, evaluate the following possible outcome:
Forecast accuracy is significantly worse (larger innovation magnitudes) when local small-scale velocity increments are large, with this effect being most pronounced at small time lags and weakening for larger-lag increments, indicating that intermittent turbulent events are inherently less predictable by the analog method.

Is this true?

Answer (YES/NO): NO